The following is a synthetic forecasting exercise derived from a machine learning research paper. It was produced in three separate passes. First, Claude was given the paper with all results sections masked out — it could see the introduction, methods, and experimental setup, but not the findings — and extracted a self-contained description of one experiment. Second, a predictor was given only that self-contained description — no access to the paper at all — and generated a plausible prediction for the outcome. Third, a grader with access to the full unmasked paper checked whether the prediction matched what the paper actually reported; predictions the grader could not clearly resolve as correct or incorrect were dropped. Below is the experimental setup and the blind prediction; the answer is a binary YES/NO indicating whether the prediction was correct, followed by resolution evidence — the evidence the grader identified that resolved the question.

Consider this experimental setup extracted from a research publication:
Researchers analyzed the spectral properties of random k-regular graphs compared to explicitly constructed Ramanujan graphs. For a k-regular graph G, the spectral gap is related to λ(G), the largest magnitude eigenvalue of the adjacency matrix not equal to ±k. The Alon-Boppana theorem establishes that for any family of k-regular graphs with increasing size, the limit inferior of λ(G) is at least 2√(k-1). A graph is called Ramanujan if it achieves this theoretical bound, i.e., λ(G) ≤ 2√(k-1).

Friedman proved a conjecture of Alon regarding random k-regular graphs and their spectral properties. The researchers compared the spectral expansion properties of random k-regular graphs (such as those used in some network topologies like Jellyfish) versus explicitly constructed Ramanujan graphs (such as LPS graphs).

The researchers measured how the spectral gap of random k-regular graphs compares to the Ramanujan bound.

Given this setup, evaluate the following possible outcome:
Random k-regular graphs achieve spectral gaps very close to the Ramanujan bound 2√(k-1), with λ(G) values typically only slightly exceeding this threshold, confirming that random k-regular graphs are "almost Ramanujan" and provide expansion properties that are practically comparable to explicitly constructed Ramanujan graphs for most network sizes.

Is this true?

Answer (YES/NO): NO